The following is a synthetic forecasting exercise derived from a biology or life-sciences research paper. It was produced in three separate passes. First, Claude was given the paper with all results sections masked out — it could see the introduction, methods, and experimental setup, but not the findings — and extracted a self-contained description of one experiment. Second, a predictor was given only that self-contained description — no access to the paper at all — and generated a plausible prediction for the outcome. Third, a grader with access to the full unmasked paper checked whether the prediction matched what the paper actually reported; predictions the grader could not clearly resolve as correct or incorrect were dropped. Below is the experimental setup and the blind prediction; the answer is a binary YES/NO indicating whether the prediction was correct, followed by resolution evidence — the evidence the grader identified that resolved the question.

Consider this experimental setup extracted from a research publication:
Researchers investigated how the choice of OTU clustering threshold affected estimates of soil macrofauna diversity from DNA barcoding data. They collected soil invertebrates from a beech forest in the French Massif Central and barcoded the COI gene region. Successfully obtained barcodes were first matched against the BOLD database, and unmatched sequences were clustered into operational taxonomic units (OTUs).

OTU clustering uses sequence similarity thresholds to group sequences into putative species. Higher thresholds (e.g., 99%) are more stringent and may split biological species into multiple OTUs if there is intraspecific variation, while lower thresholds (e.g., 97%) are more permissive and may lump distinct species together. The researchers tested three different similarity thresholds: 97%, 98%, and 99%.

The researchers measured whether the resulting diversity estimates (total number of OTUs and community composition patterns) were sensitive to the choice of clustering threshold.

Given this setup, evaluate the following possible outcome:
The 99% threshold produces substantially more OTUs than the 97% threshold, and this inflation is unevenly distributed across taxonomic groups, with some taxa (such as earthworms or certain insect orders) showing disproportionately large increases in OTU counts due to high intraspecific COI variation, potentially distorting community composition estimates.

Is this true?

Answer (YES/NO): NO